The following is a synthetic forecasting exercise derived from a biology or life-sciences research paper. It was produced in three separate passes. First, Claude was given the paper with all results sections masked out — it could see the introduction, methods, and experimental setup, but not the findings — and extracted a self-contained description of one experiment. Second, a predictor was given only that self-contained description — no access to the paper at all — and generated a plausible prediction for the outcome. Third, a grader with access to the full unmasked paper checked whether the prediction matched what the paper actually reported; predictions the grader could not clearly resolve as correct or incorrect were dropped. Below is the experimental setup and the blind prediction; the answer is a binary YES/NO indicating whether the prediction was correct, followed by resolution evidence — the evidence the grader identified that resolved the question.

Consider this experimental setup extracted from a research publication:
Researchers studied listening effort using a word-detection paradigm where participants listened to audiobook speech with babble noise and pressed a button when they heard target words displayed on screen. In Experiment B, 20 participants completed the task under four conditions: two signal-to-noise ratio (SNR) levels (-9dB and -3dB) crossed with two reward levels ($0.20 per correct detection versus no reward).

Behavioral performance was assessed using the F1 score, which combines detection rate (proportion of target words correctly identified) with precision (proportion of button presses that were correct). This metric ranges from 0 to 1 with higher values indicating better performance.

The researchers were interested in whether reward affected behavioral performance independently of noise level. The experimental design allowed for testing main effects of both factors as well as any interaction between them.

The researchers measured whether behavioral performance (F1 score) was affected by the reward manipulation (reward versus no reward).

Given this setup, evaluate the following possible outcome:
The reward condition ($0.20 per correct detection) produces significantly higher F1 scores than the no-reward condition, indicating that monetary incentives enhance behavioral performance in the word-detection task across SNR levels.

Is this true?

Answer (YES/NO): YES